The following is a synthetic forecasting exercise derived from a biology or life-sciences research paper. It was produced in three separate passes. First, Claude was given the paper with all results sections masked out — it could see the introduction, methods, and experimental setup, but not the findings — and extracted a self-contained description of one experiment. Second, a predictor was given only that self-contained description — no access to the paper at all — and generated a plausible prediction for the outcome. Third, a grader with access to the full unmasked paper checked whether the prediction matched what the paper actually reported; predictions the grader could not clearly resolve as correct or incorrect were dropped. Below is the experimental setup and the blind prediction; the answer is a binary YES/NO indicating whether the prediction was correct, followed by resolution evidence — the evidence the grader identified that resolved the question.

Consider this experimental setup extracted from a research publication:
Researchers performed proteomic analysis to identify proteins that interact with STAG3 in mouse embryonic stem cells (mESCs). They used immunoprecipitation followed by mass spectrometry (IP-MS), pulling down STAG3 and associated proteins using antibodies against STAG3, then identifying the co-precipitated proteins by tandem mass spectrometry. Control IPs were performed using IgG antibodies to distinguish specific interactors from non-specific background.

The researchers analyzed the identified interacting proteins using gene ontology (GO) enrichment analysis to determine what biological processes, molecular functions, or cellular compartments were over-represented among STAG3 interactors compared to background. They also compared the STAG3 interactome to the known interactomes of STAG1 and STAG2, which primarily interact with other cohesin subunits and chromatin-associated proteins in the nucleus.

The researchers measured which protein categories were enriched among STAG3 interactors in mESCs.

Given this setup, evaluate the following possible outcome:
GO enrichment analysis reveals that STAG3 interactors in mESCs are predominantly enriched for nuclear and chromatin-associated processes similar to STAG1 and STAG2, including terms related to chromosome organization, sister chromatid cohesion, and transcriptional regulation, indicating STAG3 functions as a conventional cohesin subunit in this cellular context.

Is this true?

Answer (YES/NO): NO